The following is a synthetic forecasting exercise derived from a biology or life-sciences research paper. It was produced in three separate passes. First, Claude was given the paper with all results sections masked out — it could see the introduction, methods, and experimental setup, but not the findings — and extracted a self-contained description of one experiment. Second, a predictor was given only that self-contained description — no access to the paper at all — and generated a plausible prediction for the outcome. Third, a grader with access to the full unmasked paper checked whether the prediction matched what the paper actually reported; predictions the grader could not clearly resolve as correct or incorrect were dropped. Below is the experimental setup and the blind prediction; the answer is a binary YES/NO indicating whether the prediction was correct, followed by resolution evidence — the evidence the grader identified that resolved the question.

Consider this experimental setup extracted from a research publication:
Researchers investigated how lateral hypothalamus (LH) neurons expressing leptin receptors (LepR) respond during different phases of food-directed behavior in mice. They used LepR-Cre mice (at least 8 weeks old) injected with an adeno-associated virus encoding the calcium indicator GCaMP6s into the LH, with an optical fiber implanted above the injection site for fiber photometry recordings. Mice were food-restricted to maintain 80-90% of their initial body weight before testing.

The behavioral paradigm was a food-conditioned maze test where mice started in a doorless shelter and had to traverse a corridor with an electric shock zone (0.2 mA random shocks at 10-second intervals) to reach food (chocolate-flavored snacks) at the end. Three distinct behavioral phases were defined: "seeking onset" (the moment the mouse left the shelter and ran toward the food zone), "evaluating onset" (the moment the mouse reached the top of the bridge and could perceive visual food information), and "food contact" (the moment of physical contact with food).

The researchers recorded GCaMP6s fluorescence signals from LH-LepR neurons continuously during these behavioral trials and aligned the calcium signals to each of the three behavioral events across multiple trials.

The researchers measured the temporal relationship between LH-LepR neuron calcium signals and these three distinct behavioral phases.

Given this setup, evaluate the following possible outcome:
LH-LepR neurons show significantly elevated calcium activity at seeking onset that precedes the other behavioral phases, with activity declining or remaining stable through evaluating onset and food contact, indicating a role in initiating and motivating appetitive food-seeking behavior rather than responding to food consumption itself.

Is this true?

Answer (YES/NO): NO